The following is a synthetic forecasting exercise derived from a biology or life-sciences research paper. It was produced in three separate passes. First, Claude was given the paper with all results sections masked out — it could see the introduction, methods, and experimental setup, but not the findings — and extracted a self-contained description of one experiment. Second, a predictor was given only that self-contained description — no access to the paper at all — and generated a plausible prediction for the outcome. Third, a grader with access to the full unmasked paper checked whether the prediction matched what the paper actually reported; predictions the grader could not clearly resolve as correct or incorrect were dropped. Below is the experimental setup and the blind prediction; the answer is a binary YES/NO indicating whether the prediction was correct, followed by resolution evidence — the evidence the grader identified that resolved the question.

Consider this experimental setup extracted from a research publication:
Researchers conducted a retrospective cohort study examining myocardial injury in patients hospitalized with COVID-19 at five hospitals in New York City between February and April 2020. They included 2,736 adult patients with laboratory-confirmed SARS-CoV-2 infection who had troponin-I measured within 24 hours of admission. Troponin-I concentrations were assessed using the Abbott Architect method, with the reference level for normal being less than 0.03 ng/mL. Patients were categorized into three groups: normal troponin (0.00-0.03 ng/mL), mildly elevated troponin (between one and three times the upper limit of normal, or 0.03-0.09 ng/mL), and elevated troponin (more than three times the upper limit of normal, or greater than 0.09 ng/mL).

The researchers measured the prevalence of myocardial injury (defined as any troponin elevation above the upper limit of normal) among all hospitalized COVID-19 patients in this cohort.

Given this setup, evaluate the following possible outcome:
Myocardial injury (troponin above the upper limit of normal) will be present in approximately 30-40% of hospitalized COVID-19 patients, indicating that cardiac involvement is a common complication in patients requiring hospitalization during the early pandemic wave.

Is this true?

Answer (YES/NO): YES